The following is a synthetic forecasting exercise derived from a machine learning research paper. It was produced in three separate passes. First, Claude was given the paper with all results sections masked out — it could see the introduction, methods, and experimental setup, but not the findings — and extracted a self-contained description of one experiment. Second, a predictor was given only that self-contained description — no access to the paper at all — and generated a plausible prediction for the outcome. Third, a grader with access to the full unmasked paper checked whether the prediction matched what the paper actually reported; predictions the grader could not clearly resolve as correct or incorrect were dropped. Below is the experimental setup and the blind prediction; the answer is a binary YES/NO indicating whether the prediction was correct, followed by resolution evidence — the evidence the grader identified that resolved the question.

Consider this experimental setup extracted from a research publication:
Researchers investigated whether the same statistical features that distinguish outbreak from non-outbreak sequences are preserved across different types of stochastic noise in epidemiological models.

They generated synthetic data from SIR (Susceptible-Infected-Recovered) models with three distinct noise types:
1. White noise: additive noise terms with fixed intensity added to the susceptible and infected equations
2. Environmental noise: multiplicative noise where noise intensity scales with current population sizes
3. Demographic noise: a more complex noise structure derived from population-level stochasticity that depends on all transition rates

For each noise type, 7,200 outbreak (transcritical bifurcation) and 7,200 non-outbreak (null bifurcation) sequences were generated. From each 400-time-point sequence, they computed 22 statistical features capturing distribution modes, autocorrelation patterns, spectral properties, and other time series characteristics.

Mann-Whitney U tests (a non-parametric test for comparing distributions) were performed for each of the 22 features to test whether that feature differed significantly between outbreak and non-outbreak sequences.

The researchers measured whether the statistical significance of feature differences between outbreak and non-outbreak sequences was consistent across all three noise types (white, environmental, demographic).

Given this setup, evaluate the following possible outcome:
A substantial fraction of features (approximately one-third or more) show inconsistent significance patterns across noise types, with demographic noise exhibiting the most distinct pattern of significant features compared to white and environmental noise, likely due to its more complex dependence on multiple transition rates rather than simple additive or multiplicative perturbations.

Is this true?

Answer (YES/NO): NO